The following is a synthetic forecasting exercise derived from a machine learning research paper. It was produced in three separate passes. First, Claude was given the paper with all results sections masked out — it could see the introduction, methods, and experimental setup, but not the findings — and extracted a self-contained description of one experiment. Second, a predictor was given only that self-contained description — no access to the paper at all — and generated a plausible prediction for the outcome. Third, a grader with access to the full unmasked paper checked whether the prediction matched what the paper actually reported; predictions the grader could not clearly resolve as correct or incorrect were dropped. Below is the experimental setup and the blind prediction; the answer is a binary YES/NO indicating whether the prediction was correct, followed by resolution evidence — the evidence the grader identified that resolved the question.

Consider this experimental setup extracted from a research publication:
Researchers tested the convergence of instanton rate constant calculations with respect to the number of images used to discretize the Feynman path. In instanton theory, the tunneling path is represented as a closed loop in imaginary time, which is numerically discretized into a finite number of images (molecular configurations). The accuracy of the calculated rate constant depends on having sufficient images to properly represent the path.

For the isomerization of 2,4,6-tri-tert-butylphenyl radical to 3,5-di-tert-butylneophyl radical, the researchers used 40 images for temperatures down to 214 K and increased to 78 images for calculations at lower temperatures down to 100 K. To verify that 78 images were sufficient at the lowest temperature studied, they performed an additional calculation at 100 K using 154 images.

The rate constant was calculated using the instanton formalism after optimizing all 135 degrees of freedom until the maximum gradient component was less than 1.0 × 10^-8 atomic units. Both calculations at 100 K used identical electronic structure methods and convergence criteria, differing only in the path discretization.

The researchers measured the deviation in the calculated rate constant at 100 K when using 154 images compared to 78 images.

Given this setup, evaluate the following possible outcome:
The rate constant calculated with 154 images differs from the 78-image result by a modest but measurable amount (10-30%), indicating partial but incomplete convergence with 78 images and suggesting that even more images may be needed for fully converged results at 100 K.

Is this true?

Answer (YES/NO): NO